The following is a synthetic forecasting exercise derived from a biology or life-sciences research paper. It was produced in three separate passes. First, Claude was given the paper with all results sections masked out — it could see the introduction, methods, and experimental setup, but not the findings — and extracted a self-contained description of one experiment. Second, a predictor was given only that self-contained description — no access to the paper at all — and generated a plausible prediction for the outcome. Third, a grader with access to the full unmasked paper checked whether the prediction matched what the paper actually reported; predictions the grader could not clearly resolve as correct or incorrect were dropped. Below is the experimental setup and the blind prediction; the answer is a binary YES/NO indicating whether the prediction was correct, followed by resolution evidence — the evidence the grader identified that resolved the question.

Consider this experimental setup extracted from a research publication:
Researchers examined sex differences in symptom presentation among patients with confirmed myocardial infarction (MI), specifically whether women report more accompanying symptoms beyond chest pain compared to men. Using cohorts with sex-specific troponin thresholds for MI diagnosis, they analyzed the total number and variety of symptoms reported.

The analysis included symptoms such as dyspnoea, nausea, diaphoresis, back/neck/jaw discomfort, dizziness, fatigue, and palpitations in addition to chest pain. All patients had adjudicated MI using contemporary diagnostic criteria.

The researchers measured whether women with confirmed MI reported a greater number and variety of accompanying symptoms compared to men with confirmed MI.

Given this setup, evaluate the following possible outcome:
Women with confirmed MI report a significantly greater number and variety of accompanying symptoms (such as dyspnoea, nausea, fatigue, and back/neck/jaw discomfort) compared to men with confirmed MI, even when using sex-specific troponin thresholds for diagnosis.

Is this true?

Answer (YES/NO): YES